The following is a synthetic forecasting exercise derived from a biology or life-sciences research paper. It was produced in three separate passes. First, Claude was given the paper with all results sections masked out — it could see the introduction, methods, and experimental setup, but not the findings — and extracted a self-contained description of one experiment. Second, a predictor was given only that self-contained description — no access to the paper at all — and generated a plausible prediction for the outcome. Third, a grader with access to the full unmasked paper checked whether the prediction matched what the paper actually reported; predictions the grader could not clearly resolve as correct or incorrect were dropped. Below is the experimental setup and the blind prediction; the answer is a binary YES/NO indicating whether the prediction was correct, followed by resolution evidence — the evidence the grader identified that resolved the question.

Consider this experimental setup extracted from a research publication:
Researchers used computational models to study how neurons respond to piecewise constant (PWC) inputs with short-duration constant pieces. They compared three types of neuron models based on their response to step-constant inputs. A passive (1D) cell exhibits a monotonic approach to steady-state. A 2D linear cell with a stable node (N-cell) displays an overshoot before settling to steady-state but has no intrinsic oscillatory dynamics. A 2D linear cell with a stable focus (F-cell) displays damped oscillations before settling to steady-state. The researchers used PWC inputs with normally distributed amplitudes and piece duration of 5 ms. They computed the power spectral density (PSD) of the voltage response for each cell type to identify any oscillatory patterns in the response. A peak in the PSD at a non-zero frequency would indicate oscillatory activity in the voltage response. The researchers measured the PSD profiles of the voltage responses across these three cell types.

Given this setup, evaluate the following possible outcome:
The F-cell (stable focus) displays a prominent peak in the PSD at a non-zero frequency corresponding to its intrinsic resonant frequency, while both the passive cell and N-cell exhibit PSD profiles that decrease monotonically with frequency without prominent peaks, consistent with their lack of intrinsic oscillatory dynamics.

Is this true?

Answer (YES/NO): NO